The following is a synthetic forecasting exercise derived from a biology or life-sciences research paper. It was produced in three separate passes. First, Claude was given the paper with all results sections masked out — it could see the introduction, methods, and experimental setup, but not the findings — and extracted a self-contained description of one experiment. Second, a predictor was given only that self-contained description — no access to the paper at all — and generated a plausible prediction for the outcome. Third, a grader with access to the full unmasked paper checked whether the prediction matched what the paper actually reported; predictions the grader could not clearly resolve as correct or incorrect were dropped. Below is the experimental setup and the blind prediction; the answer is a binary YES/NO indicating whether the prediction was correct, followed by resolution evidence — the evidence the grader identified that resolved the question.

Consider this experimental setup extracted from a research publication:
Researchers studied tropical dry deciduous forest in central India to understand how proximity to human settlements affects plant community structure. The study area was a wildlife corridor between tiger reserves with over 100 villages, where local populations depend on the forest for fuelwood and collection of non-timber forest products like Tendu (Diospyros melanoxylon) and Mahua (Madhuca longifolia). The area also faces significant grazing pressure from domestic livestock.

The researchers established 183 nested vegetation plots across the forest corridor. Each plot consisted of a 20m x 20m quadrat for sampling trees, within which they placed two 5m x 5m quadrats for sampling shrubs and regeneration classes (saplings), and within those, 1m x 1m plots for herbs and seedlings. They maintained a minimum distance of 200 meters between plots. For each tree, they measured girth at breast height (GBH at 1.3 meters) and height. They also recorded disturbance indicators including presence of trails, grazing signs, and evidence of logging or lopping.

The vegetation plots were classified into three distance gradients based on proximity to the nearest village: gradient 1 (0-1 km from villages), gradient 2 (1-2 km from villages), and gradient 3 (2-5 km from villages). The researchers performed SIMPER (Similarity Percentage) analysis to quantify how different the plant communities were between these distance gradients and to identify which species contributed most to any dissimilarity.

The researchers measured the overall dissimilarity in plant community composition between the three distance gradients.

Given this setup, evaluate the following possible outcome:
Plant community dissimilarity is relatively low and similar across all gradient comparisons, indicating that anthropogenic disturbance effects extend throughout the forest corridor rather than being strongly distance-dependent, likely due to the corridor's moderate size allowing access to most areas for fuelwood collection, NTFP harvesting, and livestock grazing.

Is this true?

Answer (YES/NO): NO